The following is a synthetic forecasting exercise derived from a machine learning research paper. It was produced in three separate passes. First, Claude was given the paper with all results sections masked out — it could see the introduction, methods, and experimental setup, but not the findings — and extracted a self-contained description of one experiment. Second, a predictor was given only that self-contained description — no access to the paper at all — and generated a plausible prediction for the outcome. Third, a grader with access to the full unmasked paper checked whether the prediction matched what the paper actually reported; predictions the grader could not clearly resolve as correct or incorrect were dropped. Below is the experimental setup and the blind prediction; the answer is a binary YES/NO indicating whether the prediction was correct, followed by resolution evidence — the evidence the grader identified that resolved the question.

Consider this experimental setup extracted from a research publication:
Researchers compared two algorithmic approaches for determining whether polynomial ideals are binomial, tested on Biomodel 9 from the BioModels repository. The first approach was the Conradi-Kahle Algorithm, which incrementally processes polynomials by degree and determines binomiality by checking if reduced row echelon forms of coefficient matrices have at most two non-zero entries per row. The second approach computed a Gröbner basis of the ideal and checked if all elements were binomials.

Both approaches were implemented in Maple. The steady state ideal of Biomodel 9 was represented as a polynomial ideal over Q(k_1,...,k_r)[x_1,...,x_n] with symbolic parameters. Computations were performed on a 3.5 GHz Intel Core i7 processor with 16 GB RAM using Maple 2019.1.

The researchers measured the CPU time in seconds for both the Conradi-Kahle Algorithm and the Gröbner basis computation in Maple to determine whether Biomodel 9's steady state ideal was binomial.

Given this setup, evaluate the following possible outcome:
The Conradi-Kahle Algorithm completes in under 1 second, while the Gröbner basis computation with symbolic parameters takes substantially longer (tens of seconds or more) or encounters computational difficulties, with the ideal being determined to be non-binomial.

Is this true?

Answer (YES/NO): NO